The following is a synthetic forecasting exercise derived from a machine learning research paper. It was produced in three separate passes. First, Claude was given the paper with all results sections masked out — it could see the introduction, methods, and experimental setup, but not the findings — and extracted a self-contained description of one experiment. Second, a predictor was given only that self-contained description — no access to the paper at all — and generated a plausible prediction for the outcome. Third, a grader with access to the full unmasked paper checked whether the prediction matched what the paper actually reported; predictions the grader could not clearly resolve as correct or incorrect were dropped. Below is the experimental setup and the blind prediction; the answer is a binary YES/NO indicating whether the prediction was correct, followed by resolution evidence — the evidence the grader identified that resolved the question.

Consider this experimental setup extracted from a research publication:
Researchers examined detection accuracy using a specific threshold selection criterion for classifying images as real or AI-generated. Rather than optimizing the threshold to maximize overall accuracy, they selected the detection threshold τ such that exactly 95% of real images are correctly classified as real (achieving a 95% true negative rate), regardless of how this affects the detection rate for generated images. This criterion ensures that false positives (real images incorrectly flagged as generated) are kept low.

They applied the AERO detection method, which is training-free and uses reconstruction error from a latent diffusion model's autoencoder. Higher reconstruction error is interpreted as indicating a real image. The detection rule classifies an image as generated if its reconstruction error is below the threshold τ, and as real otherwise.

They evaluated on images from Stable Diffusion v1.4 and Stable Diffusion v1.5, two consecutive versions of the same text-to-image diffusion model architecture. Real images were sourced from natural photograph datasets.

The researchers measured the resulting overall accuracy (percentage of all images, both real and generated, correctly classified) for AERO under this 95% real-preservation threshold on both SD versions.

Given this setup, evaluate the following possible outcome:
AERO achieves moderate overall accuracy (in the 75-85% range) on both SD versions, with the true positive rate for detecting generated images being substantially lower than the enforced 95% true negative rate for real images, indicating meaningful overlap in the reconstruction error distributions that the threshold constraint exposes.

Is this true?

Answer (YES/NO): NO